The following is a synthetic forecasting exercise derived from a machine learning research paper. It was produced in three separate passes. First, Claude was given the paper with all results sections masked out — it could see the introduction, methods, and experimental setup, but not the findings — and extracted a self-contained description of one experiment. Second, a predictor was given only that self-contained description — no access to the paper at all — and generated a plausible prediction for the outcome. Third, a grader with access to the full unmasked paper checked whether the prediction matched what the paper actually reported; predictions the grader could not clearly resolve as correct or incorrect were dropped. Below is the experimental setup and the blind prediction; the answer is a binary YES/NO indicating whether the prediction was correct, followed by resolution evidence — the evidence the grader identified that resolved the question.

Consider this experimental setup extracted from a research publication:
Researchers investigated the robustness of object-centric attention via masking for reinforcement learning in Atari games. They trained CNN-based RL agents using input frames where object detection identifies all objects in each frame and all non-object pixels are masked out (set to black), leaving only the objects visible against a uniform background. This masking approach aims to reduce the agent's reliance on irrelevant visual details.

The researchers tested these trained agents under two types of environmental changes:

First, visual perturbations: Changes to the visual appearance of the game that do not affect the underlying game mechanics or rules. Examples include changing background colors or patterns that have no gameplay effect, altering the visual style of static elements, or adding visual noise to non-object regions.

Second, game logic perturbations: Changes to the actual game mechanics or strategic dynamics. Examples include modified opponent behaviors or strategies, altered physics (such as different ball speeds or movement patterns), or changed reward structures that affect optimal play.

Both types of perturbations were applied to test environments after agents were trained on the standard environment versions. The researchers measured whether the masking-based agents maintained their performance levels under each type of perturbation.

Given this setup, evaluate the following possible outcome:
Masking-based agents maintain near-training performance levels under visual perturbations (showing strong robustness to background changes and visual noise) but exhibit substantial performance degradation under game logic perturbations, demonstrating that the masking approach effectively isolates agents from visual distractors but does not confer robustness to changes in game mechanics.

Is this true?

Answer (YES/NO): YES